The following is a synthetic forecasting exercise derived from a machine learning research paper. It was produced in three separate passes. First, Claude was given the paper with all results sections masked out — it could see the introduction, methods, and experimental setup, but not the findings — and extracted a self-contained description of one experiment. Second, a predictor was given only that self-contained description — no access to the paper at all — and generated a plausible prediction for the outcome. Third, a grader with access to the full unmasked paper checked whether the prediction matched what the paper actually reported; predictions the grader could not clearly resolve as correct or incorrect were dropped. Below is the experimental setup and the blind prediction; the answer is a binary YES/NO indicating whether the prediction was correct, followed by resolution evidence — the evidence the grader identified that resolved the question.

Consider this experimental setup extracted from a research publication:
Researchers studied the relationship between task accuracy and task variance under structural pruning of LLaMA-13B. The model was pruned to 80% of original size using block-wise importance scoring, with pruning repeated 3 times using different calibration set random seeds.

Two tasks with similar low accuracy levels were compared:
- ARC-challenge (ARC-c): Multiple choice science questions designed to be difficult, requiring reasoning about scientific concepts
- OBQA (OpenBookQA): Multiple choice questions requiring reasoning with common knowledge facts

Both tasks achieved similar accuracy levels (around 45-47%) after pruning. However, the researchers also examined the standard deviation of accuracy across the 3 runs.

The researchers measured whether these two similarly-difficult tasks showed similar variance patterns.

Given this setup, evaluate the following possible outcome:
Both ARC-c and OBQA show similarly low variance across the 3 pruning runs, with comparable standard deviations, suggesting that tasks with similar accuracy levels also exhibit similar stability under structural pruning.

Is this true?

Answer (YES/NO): NO